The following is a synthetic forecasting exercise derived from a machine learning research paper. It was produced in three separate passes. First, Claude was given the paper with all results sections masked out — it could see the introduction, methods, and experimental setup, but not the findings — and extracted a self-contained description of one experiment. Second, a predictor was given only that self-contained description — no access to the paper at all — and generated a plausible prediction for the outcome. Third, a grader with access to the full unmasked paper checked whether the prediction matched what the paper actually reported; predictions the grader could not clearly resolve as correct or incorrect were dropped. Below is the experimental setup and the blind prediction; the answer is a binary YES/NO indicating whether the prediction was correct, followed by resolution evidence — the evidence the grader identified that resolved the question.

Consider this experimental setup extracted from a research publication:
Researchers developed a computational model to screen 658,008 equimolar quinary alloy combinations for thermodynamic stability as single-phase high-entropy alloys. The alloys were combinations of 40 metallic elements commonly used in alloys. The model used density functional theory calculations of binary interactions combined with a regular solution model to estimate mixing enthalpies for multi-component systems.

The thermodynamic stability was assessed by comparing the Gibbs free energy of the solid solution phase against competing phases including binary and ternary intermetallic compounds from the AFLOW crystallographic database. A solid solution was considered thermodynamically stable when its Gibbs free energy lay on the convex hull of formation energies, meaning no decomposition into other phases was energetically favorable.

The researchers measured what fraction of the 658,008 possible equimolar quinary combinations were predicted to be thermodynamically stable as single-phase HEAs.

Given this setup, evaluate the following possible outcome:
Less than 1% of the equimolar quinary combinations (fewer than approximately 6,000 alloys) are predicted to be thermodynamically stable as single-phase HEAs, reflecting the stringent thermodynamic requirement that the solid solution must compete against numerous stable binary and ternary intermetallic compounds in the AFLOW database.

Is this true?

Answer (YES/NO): NO